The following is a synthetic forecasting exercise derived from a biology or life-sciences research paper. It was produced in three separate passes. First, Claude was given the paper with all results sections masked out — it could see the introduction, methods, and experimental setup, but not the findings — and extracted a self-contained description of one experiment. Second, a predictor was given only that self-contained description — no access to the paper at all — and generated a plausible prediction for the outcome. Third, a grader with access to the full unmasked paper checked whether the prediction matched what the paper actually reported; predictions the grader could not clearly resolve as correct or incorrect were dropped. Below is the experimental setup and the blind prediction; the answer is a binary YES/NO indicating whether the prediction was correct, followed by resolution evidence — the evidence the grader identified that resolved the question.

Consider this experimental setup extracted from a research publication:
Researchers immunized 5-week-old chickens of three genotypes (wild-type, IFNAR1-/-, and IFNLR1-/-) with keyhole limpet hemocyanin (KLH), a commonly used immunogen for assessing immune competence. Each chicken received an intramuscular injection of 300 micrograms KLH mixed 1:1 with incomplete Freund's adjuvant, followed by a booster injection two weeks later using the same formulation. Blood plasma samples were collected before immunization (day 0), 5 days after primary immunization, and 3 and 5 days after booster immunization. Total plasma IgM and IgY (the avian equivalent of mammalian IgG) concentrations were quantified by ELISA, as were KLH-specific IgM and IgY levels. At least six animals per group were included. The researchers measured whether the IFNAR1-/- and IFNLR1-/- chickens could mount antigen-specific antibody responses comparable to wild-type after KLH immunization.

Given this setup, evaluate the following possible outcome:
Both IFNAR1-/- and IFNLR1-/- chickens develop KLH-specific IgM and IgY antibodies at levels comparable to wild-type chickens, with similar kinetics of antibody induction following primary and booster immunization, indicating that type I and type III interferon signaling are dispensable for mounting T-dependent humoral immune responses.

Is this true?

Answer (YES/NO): NO